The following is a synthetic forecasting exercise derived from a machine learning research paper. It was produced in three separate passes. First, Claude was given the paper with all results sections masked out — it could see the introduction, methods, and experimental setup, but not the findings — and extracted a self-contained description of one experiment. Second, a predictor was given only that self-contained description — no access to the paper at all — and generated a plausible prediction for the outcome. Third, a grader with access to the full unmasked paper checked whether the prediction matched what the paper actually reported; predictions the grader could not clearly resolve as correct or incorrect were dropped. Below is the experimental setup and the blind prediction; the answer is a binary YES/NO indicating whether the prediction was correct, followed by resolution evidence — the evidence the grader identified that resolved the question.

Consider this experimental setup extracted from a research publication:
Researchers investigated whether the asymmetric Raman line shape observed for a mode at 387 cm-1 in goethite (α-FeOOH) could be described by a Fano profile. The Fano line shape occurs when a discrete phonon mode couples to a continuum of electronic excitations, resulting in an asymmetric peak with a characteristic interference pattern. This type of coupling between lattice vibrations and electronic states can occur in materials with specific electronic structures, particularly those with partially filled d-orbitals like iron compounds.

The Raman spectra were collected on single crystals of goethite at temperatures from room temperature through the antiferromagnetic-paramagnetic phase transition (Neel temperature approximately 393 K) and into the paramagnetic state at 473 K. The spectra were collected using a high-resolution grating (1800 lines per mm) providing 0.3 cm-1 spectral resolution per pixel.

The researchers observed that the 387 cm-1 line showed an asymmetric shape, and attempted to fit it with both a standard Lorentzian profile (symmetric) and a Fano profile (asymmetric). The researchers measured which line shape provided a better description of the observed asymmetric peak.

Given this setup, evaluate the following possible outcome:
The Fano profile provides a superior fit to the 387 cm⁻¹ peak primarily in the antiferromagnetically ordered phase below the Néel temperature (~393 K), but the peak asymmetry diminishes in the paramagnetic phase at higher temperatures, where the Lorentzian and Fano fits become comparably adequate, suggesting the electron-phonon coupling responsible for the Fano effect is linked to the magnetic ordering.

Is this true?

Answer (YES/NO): NO